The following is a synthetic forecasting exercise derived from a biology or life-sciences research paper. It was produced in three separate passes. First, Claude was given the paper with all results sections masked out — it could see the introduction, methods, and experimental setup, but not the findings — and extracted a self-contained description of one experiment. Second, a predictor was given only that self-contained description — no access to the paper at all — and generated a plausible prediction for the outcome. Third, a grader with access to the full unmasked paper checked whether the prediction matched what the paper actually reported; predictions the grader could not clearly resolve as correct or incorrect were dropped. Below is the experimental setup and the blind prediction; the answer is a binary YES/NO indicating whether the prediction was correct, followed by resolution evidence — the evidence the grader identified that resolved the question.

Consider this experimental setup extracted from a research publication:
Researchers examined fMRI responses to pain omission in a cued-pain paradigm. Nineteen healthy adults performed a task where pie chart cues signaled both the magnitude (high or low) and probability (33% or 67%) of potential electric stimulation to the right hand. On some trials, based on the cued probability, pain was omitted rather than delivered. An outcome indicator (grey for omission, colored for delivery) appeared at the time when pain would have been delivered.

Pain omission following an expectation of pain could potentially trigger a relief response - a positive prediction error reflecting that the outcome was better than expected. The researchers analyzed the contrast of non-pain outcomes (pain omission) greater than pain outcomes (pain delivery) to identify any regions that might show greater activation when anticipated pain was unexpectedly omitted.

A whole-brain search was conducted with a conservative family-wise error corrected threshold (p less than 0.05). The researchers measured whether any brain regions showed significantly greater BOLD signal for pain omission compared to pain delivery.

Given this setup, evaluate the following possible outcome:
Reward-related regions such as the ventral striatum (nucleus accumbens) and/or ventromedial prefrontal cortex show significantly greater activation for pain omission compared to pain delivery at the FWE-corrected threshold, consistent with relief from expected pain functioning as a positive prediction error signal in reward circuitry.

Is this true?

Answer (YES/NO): NO